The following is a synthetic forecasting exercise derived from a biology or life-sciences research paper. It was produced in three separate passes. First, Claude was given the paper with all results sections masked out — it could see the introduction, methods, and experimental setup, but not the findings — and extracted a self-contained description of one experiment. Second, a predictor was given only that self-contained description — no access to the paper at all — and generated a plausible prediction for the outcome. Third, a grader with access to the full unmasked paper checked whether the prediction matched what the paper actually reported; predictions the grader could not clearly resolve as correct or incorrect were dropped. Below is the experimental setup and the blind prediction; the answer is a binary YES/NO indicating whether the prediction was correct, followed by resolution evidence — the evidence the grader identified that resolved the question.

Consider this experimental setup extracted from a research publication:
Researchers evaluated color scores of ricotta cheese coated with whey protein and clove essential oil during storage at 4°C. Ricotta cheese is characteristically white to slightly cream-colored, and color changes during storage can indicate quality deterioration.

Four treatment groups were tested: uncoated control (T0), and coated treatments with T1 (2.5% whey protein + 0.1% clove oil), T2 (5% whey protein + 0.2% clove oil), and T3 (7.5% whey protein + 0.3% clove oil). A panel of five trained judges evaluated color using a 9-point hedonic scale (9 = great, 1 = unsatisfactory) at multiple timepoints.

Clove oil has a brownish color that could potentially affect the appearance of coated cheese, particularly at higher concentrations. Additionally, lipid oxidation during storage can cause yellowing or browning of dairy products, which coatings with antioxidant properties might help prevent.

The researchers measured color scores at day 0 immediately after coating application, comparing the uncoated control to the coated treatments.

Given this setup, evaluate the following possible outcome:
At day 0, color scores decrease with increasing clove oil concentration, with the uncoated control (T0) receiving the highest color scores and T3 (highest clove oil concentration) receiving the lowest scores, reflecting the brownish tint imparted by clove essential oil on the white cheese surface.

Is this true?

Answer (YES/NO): NO